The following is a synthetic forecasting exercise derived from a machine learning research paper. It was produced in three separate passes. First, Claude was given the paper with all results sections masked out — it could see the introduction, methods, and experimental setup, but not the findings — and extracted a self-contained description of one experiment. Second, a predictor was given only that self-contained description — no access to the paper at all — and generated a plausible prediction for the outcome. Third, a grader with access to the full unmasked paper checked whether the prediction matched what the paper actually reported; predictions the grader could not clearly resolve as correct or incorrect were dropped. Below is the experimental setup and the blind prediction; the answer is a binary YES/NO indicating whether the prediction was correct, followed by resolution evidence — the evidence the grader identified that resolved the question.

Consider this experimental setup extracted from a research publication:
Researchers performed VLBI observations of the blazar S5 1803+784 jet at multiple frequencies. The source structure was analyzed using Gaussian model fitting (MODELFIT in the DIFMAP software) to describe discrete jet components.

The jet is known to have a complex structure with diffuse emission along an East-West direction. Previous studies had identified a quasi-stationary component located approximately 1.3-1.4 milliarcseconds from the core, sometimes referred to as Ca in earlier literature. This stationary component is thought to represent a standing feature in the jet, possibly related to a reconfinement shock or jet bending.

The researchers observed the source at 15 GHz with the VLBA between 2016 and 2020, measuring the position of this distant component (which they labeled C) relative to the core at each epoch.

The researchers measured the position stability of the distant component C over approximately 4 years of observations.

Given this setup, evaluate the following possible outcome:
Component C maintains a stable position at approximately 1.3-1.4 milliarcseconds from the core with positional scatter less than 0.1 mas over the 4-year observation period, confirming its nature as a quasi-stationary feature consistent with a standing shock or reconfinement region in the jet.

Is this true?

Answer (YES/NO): NO